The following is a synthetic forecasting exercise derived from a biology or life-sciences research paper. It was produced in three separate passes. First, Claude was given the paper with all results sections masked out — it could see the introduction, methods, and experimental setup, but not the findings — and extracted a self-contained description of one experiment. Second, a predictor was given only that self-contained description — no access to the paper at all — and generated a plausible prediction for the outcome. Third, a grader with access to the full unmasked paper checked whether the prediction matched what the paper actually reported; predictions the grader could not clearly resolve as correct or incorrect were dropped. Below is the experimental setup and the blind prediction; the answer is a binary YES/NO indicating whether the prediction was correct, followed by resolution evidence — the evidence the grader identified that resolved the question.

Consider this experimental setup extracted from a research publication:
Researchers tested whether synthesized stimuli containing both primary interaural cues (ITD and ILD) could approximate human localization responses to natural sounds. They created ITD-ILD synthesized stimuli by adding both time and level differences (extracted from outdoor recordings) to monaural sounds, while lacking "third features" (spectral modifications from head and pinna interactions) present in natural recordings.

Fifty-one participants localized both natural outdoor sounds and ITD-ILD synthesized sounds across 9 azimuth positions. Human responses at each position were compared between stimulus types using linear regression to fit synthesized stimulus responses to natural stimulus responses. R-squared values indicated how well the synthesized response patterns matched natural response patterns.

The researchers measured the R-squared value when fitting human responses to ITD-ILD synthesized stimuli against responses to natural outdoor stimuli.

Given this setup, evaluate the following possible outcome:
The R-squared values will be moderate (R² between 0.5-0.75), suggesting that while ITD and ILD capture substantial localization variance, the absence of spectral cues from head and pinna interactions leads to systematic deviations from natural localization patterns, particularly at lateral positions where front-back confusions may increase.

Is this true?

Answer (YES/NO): NO